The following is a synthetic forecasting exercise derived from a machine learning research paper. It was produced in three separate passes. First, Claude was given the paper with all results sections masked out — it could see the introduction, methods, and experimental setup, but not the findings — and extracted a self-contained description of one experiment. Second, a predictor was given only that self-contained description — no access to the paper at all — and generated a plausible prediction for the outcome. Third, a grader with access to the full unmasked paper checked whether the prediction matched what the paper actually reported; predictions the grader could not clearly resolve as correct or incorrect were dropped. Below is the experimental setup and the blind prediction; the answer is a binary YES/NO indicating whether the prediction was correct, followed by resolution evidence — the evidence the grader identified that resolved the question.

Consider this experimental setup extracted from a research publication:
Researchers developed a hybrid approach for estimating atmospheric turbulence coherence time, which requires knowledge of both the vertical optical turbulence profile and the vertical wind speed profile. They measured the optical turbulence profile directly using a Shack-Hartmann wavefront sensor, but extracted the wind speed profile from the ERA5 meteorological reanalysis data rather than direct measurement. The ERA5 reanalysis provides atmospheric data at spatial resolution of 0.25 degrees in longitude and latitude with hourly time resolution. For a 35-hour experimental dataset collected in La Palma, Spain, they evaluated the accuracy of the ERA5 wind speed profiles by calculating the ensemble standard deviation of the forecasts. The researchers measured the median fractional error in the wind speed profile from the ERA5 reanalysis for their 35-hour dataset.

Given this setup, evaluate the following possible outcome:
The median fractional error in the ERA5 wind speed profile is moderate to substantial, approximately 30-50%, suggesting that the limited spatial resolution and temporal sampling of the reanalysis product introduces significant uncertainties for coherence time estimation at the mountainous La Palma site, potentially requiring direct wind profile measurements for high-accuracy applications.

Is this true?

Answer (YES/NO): NO